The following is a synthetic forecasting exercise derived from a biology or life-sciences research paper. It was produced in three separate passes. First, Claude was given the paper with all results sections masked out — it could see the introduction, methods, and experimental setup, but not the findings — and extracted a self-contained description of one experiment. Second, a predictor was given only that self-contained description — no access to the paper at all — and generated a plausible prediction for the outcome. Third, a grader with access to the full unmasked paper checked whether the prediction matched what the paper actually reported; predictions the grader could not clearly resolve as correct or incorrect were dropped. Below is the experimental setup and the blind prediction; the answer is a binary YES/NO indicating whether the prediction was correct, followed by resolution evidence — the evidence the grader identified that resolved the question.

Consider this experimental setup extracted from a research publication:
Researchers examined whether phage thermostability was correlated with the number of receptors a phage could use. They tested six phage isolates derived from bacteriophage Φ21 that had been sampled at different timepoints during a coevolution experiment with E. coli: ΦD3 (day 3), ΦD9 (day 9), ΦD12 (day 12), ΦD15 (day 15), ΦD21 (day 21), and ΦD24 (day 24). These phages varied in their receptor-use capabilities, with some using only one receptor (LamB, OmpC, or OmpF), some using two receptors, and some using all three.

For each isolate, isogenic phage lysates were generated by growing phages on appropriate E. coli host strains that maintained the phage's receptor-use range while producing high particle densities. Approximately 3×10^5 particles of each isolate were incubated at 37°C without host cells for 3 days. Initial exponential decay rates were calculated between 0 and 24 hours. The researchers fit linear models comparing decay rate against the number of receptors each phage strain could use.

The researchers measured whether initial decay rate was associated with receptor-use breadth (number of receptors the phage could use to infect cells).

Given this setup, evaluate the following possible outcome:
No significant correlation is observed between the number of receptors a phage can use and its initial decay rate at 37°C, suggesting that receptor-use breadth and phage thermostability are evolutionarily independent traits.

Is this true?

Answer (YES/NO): NO